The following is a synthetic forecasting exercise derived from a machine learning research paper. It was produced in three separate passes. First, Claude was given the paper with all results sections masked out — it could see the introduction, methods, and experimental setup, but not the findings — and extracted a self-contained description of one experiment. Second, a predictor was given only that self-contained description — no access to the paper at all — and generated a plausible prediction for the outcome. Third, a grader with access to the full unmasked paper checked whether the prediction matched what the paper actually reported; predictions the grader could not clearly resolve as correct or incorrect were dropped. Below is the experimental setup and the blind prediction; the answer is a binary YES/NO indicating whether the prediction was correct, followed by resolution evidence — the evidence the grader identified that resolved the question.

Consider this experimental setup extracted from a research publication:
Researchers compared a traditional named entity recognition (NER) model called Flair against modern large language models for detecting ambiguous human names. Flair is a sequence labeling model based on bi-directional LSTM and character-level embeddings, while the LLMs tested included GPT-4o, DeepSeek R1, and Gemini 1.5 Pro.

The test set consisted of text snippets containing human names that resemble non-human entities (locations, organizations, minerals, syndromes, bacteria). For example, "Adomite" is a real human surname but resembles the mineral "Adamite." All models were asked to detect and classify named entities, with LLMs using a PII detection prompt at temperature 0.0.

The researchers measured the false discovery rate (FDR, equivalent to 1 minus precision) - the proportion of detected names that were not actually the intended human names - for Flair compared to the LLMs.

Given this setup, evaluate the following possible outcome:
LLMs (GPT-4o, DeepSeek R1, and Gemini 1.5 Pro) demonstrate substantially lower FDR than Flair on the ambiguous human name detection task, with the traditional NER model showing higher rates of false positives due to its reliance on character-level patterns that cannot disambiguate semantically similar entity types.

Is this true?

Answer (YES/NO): NO